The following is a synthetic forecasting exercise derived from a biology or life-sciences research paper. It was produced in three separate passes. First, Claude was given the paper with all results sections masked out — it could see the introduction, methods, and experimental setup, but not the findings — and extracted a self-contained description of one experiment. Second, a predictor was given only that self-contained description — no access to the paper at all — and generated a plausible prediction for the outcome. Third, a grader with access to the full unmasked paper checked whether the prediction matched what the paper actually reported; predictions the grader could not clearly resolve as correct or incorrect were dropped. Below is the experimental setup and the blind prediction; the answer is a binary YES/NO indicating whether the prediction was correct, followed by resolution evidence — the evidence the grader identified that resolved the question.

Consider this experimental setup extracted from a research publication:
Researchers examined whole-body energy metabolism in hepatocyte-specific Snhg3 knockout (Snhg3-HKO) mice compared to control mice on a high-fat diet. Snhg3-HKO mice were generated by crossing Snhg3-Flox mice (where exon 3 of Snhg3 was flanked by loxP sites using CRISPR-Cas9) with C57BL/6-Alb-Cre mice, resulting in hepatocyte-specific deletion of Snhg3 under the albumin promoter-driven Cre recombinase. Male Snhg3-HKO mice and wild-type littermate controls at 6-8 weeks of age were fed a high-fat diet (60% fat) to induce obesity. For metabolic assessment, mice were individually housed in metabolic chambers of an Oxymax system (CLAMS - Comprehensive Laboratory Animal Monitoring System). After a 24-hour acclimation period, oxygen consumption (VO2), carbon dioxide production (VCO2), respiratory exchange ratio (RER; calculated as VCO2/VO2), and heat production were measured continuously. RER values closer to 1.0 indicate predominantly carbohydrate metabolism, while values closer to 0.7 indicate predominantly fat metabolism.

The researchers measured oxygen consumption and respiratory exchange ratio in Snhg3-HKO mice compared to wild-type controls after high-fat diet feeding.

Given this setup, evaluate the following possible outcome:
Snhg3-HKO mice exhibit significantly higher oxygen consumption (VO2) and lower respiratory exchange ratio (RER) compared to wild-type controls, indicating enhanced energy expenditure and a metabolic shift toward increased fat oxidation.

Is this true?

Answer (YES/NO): NO